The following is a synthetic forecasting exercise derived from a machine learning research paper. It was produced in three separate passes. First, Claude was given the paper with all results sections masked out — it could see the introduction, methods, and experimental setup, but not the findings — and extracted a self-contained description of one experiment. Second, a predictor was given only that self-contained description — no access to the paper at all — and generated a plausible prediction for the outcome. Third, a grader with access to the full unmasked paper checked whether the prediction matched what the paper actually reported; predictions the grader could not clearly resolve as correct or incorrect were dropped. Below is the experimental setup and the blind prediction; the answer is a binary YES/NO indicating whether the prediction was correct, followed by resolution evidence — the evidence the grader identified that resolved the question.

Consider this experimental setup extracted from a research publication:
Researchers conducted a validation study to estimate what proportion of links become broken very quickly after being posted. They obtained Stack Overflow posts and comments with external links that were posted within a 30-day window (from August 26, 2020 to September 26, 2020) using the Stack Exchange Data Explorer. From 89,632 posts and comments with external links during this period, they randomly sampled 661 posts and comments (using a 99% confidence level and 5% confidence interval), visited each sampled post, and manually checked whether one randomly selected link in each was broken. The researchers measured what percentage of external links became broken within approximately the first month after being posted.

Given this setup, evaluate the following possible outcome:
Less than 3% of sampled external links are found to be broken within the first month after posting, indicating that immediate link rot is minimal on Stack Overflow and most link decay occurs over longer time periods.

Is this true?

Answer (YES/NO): YES